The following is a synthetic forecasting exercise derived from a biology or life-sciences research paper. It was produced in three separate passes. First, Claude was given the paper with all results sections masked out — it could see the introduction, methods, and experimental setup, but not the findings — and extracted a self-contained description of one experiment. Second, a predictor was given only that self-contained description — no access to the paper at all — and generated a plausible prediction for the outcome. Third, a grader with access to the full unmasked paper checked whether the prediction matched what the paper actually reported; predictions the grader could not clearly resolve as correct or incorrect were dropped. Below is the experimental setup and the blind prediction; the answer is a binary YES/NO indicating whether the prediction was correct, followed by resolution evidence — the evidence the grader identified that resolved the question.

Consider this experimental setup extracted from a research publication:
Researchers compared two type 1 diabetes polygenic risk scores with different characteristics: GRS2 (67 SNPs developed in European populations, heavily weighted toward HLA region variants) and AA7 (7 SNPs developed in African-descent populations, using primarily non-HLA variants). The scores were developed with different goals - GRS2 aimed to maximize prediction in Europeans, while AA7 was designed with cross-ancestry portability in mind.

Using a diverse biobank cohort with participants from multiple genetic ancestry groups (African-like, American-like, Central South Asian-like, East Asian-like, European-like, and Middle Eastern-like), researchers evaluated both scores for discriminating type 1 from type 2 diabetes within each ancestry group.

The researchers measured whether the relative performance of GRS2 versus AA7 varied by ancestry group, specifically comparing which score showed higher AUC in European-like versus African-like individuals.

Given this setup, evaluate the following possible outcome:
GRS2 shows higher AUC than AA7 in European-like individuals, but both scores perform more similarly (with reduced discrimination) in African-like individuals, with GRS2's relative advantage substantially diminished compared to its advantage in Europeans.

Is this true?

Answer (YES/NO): YES